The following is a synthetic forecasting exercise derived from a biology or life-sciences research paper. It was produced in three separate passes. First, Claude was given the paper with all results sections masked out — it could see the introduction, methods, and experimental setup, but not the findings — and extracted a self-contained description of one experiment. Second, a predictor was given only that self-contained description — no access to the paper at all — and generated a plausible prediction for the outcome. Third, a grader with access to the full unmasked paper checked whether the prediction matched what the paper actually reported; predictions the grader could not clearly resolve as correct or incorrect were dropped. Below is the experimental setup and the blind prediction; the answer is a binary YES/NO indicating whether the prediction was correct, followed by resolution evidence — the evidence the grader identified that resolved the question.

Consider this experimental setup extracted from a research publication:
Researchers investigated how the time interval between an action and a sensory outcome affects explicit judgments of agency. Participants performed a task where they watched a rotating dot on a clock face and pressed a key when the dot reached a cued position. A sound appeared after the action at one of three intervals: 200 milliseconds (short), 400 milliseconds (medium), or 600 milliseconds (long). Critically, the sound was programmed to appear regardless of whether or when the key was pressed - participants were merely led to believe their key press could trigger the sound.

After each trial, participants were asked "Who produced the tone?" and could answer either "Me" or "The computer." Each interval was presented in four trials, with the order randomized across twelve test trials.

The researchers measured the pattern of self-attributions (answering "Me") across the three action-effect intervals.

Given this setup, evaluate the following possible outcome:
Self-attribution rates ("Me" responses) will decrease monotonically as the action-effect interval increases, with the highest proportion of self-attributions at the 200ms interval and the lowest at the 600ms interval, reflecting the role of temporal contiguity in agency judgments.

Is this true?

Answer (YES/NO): YES